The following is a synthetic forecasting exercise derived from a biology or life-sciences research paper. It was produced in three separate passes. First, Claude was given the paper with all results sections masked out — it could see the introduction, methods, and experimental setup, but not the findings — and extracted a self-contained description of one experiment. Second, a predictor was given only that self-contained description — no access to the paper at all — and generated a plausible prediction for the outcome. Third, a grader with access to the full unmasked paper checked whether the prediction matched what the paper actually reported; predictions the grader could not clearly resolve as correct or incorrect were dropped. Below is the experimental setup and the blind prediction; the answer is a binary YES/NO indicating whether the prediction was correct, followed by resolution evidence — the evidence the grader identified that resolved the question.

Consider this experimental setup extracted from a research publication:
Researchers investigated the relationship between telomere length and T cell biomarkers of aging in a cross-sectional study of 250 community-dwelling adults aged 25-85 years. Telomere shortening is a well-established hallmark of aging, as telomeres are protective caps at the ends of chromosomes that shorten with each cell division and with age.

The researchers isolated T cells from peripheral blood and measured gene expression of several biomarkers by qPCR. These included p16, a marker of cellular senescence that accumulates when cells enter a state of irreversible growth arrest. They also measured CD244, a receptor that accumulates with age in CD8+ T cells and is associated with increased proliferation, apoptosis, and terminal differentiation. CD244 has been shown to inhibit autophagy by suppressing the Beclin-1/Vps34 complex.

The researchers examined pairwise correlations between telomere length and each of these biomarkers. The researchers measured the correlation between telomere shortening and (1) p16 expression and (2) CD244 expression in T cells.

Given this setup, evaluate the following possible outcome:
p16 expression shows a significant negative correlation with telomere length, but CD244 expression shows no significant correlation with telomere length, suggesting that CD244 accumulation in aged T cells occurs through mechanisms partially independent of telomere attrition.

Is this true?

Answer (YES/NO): NO